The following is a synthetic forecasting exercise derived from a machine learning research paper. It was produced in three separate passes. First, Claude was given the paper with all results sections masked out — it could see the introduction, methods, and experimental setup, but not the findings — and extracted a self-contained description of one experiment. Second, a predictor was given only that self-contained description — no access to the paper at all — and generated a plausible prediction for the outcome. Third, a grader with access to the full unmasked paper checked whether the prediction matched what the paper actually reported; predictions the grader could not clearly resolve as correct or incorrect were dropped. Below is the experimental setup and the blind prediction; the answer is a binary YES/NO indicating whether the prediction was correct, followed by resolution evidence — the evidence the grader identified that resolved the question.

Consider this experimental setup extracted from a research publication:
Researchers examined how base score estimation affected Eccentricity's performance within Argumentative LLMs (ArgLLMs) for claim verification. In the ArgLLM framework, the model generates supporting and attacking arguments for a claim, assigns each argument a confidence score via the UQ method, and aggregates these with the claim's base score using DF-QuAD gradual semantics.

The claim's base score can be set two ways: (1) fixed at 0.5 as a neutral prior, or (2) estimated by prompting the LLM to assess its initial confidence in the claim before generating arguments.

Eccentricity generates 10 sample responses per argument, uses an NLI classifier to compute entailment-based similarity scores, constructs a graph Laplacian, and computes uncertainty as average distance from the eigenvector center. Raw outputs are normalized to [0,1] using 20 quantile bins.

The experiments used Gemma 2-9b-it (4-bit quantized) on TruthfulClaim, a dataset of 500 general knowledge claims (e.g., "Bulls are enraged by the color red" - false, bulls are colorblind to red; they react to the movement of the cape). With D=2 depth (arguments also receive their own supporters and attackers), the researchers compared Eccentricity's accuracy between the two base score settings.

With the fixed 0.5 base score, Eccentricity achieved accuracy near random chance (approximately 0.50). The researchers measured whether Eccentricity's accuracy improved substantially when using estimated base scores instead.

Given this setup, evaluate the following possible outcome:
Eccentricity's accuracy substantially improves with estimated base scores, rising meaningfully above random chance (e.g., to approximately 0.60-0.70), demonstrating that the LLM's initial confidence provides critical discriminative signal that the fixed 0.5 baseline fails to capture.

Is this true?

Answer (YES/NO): YES